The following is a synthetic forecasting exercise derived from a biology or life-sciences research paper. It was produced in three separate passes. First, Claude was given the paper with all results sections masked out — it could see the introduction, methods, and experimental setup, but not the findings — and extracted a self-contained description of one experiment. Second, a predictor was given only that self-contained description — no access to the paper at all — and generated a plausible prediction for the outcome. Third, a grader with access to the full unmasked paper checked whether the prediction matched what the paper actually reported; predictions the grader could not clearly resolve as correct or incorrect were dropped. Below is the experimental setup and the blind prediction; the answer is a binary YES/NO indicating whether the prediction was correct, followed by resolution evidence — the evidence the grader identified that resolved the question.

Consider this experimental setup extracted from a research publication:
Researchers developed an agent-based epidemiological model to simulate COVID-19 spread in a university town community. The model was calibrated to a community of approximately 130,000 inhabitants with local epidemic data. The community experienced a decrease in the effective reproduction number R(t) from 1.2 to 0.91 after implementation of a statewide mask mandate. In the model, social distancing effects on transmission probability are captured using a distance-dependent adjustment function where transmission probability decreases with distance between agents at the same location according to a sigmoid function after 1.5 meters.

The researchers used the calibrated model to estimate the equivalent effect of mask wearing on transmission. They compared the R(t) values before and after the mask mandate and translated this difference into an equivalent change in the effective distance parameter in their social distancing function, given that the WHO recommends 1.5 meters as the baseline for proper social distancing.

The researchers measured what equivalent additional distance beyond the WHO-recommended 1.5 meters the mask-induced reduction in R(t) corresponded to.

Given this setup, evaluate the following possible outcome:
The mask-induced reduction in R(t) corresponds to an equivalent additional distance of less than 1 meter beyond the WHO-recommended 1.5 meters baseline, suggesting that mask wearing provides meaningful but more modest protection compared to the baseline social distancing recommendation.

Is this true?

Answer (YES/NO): YES